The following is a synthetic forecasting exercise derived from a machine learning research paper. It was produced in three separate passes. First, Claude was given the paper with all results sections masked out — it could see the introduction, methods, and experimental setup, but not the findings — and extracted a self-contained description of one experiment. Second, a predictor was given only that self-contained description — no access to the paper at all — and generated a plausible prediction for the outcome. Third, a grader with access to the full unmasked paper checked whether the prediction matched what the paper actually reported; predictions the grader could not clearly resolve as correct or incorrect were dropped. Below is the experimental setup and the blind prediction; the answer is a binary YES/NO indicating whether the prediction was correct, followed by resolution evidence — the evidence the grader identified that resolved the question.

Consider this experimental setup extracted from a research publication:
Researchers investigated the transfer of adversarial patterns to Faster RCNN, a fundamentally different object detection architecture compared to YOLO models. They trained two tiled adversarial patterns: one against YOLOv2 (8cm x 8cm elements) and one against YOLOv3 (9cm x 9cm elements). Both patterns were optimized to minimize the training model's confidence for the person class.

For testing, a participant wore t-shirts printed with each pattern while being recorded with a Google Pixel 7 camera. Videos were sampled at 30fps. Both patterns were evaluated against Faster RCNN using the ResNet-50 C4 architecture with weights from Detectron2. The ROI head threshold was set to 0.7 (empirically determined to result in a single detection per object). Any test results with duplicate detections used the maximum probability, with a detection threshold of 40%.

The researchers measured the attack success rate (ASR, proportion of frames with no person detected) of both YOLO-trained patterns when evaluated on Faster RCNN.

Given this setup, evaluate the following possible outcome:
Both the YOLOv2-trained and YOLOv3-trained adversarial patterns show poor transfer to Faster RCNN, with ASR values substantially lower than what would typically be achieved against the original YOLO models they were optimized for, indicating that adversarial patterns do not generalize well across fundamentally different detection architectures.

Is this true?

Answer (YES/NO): YES